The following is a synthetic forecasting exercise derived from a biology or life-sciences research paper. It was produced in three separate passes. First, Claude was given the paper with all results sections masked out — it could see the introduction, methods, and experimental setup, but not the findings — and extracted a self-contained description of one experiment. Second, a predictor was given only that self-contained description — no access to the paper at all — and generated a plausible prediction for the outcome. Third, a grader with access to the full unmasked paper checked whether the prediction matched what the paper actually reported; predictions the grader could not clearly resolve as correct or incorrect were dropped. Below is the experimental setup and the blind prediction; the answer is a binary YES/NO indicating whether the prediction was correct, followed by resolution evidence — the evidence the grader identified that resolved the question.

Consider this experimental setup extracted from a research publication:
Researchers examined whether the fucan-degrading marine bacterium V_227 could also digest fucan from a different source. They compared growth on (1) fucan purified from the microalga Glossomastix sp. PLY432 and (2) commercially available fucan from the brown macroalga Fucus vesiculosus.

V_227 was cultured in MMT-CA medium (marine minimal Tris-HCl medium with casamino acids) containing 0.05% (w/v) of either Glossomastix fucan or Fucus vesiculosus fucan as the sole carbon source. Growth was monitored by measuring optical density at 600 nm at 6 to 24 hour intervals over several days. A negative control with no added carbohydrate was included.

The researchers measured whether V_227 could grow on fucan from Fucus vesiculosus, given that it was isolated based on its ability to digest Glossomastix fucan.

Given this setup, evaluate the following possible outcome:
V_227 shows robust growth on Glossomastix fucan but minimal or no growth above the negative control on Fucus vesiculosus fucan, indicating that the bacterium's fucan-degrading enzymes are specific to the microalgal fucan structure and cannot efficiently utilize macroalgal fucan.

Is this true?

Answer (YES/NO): YES